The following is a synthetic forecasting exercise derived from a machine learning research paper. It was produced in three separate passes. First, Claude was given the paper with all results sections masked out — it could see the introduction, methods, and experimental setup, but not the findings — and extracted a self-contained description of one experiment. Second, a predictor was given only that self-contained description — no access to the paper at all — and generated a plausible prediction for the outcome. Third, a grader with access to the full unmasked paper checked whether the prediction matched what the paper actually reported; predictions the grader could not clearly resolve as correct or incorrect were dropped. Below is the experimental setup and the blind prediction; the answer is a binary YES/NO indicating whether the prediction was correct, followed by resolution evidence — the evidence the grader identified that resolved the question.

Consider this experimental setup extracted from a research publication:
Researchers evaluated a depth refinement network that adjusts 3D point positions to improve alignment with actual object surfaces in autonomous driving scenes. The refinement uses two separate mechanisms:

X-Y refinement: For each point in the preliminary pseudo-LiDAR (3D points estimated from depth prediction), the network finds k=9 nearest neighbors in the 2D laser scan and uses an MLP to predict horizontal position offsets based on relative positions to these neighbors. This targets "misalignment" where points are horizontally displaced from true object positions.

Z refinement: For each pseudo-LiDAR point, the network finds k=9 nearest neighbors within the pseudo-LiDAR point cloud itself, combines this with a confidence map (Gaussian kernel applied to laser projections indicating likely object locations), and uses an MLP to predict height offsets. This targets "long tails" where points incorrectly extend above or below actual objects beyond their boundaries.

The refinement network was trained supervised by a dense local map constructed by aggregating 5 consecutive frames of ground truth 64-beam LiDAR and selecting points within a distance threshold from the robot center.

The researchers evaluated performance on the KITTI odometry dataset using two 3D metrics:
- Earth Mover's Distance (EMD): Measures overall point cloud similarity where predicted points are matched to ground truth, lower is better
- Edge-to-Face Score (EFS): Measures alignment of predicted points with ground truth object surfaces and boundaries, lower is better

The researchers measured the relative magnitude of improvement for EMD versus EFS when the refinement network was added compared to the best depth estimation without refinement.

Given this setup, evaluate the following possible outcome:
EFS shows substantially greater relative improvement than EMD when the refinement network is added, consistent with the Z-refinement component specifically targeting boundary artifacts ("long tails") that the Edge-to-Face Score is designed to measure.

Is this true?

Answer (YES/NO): YES